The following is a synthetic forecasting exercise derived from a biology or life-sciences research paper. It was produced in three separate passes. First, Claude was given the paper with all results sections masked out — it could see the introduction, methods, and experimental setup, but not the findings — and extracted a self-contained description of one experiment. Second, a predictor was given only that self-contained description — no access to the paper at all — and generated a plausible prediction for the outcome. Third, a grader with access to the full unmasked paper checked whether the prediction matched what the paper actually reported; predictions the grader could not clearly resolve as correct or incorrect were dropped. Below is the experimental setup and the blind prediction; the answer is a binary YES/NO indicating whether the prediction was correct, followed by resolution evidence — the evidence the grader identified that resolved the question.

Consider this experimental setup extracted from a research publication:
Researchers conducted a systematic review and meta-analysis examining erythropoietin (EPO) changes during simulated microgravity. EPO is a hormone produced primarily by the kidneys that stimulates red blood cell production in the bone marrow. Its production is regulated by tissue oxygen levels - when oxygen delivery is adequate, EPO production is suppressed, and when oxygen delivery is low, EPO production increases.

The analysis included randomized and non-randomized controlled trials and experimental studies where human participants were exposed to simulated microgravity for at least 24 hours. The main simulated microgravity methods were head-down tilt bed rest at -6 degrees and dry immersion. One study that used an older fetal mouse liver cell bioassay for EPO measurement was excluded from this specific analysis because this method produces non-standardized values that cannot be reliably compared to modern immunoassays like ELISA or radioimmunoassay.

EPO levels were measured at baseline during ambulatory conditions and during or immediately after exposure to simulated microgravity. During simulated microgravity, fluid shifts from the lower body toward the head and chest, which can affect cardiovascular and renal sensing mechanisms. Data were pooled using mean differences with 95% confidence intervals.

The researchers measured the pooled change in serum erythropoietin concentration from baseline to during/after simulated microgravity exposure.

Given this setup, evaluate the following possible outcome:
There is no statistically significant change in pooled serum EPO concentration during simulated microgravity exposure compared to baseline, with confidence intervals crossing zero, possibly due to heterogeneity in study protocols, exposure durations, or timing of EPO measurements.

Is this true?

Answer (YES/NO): NO